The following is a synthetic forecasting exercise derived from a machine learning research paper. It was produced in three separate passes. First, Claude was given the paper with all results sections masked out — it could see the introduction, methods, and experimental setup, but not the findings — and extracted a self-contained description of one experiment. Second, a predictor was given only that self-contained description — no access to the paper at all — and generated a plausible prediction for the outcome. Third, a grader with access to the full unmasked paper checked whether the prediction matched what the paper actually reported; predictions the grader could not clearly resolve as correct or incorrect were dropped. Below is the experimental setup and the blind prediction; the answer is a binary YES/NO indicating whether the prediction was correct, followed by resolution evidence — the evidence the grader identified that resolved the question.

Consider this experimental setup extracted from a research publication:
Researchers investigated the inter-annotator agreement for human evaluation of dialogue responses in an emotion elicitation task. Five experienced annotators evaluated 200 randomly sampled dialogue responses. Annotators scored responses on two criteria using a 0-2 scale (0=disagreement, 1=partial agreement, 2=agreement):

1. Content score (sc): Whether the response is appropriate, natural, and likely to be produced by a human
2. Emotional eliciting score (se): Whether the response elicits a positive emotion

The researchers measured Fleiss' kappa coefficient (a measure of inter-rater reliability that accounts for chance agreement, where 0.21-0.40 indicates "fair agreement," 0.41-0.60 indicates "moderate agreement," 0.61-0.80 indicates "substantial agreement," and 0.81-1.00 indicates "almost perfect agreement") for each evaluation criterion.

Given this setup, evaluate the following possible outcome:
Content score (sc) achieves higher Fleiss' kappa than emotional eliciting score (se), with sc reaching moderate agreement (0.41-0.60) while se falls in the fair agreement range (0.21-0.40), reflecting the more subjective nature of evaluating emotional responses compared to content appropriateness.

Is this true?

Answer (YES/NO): NO